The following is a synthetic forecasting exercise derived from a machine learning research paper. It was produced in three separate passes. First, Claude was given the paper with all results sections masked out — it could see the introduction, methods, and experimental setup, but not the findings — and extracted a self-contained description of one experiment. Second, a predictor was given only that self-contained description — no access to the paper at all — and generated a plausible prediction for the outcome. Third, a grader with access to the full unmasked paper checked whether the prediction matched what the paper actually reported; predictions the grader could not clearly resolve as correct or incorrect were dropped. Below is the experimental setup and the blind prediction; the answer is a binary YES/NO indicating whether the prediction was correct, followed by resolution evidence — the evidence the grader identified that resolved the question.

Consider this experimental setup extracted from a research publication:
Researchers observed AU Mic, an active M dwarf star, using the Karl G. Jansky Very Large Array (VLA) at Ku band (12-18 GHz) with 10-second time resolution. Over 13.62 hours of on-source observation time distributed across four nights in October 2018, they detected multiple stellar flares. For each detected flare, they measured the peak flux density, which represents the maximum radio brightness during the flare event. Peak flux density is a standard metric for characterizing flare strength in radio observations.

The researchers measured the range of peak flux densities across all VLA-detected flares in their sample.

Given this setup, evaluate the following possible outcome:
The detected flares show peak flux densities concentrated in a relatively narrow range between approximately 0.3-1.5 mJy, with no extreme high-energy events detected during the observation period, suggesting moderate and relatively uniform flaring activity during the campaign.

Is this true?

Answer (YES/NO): NO